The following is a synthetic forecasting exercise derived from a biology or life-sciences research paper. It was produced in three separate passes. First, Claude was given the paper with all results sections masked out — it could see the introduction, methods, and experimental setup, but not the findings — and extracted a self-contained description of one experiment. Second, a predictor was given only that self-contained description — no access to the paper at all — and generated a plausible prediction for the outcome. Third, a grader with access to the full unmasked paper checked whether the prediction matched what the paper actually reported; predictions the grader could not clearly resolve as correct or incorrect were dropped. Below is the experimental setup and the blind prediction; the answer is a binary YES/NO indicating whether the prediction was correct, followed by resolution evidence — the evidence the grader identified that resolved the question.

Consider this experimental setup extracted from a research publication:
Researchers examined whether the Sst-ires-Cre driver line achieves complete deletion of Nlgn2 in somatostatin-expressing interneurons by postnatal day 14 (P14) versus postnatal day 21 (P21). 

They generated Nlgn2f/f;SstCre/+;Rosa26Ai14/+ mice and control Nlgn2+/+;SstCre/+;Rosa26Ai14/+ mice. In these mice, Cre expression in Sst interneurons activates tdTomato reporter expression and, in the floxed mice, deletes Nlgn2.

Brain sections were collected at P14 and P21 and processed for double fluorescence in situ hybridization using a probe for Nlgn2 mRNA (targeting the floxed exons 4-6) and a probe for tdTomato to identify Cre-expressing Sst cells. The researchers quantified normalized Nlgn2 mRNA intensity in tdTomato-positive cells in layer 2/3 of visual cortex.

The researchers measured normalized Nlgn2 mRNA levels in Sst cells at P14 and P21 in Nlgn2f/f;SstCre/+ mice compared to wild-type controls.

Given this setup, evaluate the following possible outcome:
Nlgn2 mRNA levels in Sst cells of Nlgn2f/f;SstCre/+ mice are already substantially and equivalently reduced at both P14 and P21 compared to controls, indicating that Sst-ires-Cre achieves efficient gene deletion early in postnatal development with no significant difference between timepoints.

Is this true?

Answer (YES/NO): NO